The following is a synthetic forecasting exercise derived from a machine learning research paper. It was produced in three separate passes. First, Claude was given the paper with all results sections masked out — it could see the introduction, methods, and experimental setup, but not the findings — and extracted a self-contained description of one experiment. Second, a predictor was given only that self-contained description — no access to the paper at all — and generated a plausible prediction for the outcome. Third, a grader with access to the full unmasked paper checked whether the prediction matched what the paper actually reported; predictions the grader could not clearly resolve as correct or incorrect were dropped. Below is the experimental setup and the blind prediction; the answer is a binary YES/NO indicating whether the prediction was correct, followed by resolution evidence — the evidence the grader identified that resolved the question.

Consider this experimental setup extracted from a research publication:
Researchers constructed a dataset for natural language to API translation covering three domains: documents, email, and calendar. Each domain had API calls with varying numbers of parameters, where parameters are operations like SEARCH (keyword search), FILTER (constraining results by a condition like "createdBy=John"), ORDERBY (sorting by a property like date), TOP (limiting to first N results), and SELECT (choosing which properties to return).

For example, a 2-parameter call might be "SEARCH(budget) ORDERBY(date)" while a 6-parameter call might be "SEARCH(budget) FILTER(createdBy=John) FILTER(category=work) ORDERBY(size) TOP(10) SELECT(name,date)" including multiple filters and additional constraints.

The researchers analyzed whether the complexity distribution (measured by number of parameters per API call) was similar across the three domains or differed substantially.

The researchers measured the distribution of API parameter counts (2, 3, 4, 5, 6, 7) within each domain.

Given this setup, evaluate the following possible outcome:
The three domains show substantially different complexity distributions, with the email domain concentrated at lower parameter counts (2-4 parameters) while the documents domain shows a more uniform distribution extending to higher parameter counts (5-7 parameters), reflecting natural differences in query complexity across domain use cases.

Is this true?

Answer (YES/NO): YES